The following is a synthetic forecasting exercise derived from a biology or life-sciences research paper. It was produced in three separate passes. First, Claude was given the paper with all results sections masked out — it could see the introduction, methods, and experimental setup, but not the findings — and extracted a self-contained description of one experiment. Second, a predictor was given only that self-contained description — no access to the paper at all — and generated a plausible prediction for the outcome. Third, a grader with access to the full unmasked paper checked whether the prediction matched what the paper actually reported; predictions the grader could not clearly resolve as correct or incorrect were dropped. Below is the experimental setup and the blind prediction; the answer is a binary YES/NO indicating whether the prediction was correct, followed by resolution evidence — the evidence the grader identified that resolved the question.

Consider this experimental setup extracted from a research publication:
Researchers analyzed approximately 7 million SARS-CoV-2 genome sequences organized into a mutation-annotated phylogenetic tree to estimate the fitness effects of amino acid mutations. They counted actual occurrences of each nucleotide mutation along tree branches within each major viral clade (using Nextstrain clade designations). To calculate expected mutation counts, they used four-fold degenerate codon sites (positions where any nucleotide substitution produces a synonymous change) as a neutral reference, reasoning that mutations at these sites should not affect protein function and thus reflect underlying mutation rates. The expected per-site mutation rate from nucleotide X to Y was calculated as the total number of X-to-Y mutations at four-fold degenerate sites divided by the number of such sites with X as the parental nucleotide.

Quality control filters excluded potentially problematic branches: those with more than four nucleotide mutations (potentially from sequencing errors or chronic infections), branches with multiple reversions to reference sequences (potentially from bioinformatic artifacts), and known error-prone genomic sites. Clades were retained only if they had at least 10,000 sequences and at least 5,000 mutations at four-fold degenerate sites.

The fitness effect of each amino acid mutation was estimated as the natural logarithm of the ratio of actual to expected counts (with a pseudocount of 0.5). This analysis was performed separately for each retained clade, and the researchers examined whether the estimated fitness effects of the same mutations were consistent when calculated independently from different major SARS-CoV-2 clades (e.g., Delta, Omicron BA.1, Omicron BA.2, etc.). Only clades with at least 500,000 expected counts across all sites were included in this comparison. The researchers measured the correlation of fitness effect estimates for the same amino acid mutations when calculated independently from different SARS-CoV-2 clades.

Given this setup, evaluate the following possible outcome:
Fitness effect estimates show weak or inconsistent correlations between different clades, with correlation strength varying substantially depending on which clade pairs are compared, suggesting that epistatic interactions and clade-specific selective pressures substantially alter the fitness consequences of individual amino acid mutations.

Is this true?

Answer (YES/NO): NO